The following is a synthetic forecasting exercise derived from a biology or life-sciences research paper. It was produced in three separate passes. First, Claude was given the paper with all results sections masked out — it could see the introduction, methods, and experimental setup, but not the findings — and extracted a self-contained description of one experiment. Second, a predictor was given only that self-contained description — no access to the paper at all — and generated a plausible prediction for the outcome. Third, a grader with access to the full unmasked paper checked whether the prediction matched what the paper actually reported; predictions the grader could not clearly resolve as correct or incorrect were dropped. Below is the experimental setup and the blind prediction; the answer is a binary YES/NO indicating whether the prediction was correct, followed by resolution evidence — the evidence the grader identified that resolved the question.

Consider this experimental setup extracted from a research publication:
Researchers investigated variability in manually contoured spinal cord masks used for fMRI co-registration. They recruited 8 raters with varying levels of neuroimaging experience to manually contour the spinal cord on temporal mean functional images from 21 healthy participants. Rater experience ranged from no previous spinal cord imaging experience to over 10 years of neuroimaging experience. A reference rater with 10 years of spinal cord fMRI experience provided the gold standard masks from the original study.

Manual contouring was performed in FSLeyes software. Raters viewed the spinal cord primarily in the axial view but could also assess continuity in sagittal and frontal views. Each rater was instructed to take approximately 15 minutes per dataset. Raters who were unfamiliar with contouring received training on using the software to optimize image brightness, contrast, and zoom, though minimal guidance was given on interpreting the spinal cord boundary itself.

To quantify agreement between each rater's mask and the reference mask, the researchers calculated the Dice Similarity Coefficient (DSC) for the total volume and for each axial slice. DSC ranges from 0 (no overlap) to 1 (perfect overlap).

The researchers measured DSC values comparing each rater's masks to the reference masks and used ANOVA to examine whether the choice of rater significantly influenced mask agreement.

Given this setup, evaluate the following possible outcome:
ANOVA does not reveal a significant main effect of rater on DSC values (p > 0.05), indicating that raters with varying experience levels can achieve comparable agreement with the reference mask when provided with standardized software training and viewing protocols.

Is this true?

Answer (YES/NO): NO